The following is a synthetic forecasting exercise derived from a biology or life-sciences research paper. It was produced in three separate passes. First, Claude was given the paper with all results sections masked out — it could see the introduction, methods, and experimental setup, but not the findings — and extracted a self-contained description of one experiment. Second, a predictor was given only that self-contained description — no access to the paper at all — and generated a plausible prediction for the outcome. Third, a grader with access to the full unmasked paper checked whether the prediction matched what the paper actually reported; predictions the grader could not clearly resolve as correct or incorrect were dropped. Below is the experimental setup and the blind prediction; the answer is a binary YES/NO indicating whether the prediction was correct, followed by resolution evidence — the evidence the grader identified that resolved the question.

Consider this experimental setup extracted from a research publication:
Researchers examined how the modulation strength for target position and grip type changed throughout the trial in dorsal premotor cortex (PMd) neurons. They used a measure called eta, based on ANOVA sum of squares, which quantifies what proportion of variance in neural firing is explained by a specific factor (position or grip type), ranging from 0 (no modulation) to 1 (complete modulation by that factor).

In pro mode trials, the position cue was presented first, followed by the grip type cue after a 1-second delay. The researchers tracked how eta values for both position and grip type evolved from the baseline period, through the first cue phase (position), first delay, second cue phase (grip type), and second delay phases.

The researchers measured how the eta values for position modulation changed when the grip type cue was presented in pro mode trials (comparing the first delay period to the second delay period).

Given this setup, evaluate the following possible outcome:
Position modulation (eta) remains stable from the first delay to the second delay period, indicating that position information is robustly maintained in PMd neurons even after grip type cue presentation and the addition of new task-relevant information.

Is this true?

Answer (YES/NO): YES